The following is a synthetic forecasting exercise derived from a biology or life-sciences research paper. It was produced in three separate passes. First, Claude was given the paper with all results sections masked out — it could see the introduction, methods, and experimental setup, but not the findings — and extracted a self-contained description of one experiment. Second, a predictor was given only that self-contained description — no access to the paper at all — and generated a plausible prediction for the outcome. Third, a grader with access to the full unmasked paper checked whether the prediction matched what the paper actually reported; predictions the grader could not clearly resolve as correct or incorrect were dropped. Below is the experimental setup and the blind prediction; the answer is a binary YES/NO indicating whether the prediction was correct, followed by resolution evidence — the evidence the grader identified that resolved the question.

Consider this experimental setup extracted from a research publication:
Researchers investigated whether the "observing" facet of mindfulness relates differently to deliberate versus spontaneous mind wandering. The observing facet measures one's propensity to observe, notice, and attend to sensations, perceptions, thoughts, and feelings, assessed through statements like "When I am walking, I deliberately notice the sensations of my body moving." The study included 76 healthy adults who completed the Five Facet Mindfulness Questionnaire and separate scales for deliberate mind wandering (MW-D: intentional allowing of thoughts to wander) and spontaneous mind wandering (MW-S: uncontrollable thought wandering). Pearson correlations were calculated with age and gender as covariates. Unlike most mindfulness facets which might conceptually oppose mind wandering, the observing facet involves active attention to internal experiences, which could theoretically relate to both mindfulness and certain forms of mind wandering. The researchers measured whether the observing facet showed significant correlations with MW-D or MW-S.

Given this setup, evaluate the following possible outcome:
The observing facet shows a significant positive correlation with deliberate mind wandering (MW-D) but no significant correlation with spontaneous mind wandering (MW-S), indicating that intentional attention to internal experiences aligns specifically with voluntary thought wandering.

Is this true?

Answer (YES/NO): YES